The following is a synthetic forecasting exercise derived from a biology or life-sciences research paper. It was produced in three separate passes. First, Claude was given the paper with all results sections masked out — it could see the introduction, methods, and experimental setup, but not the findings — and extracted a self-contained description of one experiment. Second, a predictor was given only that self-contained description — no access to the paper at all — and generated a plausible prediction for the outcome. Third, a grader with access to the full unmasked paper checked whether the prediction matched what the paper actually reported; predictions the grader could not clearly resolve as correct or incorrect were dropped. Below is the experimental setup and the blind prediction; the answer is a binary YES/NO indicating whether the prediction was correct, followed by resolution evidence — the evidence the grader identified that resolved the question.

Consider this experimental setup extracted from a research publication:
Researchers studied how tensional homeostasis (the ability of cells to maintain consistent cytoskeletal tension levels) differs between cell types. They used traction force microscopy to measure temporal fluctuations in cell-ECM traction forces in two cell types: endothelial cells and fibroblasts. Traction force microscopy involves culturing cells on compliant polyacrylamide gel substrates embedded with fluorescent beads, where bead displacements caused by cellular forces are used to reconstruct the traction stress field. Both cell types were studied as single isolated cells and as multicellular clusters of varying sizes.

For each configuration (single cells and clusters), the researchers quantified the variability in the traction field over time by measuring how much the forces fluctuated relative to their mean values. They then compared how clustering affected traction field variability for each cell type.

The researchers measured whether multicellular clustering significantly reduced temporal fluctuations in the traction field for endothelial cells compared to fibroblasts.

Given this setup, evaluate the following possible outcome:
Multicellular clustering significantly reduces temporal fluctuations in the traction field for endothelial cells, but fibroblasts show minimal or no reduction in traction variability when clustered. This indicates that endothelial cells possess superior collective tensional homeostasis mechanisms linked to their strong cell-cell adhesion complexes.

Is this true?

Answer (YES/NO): NO